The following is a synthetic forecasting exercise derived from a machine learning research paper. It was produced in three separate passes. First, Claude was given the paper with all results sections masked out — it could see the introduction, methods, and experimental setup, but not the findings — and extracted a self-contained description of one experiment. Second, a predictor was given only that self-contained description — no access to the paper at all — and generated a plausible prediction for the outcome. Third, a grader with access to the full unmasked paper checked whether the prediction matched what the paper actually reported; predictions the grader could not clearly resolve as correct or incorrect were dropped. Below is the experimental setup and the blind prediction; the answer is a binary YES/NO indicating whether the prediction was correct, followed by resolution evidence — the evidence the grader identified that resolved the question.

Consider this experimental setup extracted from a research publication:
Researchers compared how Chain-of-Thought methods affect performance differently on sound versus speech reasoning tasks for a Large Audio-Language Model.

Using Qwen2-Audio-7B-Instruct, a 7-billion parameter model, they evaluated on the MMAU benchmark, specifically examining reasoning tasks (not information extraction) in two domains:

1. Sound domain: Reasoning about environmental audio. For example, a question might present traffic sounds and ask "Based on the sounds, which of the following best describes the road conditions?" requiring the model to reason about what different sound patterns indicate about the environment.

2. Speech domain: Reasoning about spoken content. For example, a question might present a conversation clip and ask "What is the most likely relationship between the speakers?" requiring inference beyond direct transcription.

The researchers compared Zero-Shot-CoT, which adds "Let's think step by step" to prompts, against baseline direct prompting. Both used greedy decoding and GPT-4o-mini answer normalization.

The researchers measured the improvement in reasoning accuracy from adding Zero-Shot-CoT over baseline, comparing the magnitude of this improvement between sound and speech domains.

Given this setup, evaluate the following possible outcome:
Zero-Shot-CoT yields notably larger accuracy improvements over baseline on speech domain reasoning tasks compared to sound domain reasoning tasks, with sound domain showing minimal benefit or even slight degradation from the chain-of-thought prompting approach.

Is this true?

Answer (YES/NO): YES